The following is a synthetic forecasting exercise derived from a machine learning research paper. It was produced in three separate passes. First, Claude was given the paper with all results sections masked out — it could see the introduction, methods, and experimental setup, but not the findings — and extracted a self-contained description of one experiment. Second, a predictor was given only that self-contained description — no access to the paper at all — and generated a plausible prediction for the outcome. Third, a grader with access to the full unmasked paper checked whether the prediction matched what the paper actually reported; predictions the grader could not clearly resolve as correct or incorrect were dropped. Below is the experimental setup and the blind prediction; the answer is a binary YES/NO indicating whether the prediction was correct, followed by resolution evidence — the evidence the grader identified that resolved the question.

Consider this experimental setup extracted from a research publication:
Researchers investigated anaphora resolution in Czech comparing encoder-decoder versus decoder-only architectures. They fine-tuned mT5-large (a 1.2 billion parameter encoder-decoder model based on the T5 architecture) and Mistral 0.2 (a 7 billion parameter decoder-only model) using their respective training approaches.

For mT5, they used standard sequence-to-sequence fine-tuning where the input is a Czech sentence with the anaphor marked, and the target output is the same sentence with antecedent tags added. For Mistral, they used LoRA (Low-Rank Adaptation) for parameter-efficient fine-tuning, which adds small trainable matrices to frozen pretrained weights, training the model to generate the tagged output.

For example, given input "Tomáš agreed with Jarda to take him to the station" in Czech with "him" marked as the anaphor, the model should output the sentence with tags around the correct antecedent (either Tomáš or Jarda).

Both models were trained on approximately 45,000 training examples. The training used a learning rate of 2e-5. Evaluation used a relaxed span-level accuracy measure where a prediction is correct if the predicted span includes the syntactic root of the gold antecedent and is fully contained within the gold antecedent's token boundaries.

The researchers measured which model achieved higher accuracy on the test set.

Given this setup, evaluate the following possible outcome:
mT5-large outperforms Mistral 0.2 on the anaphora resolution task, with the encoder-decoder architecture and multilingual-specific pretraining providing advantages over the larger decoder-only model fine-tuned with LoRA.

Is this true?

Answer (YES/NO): YES